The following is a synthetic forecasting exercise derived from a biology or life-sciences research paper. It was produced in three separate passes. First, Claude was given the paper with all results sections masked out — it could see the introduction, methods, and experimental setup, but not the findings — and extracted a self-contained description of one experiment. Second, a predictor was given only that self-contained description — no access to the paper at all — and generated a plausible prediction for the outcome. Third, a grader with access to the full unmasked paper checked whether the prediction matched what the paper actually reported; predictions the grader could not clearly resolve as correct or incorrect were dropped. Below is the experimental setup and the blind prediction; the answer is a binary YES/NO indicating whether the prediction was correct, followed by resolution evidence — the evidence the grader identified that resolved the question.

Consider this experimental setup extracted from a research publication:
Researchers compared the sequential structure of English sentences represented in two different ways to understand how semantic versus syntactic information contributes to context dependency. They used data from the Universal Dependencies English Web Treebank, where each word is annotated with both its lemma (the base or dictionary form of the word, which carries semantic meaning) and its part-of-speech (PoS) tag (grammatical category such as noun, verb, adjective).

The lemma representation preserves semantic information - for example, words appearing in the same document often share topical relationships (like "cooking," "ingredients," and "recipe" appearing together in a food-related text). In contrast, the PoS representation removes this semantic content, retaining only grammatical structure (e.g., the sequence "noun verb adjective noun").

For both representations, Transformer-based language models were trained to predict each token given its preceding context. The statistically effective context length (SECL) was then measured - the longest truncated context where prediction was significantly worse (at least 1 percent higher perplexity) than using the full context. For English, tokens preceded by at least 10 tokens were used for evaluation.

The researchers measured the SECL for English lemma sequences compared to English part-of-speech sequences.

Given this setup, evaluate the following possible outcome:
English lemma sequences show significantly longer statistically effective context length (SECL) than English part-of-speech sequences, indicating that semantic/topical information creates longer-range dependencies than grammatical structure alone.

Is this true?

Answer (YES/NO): YES